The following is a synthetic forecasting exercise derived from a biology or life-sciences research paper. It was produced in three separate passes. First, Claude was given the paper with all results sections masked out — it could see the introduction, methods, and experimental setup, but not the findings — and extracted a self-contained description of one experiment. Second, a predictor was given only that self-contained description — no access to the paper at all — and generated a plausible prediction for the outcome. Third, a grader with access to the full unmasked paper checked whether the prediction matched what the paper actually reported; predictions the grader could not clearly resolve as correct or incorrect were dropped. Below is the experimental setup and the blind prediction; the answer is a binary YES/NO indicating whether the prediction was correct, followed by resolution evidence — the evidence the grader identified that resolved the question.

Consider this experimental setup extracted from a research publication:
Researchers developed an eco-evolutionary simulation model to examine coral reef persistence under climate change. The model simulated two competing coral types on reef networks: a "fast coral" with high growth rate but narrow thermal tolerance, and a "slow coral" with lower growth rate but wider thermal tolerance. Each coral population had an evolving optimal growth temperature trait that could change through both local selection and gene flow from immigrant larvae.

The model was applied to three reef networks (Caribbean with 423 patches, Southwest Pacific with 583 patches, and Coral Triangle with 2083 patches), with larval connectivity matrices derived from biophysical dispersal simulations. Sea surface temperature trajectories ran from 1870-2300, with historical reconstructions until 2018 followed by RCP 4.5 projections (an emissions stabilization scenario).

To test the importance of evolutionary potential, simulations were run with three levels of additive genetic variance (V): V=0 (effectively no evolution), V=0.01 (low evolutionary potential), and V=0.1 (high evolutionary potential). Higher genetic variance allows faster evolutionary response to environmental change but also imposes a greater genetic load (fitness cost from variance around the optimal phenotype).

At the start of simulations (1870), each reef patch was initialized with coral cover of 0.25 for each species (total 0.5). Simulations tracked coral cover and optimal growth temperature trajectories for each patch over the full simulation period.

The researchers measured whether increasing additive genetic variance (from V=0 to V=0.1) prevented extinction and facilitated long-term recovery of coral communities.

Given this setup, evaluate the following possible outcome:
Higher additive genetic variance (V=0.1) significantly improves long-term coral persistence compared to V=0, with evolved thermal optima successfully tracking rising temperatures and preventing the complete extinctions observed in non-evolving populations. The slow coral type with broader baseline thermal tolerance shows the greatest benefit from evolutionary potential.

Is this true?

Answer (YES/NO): NO